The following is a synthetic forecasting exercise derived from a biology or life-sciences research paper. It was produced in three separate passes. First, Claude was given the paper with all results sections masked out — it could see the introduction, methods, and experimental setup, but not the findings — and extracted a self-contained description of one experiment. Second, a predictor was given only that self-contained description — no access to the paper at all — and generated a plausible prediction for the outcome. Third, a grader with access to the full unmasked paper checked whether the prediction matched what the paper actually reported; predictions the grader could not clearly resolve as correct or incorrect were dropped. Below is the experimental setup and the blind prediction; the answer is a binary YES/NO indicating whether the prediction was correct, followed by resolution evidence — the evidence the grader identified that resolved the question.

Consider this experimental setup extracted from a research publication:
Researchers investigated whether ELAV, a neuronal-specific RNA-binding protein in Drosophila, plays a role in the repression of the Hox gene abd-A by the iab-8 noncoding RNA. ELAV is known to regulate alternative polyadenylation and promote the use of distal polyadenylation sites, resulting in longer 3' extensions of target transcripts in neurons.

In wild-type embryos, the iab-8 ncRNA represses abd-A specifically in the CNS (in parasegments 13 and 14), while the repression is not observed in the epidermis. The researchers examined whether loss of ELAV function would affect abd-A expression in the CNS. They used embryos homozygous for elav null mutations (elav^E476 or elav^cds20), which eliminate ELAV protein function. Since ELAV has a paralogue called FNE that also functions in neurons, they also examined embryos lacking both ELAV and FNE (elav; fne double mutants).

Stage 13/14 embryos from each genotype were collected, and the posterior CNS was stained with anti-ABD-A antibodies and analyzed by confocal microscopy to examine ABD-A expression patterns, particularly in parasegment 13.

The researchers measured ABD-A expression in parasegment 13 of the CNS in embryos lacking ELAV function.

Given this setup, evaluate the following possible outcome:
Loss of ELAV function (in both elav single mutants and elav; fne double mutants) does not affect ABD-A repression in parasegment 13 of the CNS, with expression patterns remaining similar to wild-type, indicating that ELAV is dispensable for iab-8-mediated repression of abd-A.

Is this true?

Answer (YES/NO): NO